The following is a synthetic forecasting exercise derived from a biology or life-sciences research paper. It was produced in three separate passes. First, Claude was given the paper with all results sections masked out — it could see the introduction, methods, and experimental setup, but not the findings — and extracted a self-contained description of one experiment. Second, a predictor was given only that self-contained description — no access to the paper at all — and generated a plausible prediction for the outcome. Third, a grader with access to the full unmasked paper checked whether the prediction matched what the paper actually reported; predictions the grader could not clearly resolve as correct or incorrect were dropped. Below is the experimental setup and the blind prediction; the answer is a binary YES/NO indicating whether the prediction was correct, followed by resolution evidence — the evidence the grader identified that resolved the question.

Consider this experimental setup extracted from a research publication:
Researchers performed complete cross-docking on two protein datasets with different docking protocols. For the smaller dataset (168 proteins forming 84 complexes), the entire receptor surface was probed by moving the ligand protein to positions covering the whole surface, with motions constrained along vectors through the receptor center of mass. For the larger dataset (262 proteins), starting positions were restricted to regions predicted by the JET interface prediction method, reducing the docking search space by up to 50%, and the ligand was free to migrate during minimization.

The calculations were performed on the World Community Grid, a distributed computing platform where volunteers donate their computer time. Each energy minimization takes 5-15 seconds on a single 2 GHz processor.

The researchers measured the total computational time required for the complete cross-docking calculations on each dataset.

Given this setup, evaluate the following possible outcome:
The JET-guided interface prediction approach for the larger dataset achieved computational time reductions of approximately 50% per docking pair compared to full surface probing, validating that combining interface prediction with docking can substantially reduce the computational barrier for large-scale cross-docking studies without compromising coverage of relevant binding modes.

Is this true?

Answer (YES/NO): NO